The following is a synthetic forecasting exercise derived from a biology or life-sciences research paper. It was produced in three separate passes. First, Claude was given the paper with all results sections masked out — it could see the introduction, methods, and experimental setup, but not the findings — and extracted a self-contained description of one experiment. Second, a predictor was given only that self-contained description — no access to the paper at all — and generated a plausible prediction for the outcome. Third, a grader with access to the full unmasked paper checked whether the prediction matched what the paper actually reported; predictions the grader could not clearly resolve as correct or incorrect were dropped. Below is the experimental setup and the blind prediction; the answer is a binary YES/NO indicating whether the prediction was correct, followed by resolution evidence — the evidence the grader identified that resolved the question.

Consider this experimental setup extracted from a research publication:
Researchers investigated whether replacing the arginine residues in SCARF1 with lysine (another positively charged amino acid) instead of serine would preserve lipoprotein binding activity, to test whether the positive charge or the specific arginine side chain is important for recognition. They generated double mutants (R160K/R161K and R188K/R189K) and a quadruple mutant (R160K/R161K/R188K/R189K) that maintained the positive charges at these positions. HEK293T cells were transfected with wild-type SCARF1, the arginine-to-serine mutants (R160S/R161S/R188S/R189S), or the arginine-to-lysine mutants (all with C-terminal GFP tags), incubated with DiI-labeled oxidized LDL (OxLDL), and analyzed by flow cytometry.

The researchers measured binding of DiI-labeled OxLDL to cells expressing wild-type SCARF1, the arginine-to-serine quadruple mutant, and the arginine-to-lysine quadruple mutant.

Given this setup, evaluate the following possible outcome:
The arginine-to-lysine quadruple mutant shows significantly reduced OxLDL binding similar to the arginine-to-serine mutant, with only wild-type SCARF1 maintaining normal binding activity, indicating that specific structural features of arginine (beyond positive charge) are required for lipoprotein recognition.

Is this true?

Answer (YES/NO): NO